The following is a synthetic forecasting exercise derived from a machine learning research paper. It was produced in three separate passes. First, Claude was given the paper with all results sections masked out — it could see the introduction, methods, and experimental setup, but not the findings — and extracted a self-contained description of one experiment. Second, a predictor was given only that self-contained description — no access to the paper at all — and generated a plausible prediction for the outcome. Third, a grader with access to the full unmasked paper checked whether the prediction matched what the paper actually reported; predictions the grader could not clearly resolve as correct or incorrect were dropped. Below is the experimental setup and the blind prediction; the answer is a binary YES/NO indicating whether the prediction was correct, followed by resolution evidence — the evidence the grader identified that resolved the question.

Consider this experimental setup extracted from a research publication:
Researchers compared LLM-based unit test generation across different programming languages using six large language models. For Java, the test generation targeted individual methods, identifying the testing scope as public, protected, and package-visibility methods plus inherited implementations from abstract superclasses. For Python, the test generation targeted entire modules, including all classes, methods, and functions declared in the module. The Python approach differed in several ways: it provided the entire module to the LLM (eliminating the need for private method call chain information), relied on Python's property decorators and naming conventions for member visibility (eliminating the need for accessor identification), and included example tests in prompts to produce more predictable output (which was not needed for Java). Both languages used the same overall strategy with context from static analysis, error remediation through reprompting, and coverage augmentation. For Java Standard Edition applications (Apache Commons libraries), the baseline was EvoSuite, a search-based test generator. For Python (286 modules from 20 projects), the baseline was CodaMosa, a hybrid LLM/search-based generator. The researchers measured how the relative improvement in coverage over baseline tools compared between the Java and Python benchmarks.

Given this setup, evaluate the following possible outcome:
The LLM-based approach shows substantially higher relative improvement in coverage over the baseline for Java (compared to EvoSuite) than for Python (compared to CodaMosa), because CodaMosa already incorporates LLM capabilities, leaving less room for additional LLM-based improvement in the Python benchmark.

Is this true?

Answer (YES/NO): NO